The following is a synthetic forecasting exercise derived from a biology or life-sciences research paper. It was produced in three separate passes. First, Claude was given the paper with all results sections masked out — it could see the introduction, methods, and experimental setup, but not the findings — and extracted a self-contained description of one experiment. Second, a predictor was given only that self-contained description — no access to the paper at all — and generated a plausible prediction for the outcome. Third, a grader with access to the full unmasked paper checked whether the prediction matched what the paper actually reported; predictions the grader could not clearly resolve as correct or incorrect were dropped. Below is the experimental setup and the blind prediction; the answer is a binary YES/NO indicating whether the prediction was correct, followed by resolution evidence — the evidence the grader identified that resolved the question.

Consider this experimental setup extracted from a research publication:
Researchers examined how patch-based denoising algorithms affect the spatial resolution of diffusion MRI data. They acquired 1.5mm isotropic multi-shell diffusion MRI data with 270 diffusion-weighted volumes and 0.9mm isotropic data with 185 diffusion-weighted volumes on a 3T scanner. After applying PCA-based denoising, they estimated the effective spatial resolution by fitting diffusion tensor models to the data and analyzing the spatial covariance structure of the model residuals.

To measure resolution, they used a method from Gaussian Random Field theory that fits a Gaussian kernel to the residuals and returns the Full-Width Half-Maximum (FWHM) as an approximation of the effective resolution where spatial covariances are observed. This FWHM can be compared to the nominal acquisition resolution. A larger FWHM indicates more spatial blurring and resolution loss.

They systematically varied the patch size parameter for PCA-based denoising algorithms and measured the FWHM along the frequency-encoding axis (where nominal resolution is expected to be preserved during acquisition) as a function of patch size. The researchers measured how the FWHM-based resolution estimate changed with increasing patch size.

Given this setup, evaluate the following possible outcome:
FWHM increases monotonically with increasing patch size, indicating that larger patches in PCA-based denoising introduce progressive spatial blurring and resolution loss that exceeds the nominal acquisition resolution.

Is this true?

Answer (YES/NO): NO